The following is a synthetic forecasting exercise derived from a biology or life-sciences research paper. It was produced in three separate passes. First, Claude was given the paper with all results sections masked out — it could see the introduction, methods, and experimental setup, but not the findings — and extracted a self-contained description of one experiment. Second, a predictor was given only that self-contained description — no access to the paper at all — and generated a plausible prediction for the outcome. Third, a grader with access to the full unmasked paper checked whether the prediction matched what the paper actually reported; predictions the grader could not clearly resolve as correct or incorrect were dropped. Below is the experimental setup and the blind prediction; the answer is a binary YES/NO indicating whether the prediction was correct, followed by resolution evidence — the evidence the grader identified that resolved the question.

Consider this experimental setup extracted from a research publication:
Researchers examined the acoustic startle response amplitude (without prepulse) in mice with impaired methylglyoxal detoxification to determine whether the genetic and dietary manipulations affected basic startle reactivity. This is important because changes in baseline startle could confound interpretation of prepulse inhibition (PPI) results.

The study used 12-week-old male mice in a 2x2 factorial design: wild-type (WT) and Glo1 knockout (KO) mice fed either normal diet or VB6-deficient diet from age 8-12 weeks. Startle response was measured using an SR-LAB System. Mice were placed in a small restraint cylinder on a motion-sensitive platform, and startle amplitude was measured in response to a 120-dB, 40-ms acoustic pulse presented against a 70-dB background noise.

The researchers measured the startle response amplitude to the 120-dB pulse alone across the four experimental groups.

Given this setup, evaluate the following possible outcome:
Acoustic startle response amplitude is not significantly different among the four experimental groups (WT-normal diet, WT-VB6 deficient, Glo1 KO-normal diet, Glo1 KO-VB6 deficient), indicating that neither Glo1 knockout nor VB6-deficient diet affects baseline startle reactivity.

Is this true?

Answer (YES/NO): NO